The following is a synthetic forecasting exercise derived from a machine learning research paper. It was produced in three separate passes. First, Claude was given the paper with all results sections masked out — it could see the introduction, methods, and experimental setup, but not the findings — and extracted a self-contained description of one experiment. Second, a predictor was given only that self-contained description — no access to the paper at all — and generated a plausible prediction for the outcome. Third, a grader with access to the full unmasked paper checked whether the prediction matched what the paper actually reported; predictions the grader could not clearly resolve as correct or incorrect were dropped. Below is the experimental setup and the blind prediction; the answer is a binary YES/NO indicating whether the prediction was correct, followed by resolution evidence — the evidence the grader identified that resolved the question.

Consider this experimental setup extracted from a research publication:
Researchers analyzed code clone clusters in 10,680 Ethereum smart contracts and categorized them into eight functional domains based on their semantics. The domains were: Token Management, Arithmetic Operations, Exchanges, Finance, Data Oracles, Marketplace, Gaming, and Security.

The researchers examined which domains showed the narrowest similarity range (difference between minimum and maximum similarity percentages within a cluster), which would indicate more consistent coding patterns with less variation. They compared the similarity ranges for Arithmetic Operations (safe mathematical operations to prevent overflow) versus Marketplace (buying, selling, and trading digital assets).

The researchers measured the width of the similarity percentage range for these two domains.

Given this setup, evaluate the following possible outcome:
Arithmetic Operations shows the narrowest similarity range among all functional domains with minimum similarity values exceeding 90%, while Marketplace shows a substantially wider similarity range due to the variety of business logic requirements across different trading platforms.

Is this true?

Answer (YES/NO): NO